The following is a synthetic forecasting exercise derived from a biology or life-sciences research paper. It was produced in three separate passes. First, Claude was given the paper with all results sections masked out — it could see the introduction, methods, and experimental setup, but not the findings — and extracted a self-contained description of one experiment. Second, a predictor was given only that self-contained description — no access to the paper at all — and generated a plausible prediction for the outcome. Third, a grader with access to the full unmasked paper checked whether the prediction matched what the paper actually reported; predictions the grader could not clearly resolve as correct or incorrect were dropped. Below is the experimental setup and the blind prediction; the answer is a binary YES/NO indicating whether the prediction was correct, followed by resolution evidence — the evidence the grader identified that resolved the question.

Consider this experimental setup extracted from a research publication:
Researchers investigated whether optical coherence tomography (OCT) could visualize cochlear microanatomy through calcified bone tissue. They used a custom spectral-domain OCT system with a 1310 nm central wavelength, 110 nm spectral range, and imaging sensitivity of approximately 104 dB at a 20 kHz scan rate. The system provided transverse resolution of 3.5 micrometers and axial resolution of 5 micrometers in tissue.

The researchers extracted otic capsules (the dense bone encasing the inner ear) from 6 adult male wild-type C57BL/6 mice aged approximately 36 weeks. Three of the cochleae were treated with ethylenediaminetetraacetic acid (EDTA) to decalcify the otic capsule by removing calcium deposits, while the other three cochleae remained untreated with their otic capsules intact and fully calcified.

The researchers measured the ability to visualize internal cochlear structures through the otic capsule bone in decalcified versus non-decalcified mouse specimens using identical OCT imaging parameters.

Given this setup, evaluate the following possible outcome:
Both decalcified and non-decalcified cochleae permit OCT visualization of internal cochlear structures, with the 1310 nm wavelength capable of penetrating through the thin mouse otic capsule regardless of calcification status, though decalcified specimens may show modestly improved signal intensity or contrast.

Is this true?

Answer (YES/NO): NO